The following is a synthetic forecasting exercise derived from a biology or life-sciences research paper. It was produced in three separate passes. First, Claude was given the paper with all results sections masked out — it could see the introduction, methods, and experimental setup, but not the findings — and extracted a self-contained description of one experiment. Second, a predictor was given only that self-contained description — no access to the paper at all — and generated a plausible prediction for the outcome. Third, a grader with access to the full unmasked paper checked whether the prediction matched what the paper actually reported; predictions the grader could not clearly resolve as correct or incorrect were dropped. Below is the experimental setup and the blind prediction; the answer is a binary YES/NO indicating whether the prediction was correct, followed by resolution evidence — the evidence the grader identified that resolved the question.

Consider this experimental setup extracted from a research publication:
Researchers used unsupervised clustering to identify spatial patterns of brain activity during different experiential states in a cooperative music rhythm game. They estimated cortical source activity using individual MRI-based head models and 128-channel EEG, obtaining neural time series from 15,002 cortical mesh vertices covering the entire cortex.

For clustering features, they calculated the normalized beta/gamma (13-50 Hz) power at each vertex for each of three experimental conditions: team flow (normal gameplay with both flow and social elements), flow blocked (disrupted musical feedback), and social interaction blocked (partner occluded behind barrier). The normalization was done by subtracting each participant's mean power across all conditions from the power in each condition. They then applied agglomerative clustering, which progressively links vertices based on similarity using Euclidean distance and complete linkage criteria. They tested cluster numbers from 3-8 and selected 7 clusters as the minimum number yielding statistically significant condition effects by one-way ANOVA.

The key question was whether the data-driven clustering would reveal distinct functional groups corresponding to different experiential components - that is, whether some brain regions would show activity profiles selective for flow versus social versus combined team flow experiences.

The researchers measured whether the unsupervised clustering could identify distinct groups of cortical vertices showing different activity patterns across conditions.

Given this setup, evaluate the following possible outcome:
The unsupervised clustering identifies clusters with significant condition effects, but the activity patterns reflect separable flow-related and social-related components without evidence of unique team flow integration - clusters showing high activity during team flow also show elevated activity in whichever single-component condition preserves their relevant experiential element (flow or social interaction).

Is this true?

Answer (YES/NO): NO